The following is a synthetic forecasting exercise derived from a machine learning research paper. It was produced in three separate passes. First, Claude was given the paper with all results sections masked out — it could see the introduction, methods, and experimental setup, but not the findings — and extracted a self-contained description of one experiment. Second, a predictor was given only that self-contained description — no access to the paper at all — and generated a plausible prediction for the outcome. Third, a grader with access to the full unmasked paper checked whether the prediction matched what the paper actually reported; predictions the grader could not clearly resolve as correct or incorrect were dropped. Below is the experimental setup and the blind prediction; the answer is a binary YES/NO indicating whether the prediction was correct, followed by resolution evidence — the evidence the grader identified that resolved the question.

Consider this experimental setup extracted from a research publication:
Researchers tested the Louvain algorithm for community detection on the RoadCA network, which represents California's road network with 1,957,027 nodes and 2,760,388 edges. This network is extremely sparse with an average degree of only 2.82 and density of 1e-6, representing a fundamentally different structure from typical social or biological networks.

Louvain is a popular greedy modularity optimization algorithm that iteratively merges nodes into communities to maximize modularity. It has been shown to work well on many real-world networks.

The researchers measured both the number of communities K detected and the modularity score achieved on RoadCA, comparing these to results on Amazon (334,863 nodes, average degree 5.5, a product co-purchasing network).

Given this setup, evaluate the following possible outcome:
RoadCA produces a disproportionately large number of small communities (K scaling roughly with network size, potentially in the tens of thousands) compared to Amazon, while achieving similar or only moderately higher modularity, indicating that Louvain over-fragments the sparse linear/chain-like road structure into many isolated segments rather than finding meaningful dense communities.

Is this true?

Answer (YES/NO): NO